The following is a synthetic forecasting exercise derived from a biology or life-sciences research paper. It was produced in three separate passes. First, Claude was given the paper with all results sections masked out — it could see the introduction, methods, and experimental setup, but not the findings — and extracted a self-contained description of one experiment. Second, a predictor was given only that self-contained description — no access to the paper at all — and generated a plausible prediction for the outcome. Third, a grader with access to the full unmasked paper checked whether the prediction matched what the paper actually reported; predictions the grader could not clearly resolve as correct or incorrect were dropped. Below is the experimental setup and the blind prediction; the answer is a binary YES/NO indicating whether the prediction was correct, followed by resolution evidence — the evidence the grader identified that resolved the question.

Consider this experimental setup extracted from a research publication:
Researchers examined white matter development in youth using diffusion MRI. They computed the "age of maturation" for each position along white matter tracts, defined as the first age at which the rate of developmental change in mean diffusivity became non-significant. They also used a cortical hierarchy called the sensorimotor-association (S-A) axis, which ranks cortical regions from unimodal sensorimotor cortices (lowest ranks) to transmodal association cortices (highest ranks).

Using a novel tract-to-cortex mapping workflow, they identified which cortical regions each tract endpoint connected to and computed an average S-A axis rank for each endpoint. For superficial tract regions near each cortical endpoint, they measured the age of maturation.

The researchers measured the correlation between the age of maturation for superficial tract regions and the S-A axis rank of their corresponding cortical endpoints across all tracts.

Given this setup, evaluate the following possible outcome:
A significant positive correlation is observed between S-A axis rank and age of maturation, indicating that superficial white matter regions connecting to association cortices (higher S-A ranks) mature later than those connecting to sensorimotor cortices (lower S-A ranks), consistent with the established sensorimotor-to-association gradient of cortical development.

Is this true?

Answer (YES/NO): YES